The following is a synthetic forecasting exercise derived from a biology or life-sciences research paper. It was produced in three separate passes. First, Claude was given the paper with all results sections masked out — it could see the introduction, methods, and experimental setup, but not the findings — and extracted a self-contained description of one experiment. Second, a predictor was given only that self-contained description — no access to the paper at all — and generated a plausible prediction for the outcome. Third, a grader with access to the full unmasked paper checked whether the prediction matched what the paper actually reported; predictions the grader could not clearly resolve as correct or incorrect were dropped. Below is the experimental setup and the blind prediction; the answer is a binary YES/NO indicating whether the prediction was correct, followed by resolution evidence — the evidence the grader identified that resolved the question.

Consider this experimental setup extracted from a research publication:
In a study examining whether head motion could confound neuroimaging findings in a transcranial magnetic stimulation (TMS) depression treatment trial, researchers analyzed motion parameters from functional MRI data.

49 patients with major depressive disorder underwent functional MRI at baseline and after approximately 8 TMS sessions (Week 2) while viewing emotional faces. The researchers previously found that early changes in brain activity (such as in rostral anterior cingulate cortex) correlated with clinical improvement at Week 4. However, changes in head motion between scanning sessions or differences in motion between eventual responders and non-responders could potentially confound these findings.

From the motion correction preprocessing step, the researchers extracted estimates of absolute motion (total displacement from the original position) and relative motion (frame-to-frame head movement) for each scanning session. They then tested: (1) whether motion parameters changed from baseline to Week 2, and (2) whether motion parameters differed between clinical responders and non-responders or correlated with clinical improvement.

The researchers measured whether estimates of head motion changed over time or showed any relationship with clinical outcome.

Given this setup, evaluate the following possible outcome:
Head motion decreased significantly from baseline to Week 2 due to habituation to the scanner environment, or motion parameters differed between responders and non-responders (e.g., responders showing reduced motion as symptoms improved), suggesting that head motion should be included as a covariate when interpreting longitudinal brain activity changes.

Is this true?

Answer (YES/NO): NO